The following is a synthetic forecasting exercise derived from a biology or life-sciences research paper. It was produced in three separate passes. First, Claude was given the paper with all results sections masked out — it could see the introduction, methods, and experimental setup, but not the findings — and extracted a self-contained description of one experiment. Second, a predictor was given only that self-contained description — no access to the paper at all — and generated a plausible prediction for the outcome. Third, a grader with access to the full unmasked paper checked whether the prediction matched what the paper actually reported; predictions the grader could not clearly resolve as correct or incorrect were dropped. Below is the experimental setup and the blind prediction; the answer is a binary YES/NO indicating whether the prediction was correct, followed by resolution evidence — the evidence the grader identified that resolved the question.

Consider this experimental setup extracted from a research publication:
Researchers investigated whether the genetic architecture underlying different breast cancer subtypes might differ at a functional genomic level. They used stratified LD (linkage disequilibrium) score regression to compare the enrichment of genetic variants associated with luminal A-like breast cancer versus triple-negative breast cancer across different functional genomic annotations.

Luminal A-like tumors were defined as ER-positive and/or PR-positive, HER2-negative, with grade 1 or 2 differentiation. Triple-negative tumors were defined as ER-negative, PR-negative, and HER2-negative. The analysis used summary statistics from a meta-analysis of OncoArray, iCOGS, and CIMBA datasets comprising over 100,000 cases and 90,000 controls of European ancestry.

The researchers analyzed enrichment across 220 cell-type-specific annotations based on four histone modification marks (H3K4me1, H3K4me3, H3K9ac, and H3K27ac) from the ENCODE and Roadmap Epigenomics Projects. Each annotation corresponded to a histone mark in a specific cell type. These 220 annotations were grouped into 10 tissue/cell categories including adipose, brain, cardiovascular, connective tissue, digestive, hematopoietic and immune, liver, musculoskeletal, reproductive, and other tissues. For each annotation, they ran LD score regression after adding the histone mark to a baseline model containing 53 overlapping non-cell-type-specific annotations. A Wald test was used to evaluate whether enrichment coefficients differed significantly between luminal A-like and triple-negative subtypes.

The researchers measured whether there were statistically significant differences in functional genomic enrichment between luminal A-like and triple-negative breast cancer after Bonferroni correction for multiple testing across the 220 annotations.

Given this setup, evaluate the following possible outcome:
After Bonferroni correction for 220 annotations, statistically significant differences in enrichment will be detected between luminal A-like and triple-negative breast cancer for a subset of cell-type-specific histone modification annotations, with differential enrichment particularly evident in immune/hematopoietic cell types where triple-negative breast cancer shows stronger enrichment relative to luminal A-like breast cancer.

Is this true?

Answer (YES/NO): NO